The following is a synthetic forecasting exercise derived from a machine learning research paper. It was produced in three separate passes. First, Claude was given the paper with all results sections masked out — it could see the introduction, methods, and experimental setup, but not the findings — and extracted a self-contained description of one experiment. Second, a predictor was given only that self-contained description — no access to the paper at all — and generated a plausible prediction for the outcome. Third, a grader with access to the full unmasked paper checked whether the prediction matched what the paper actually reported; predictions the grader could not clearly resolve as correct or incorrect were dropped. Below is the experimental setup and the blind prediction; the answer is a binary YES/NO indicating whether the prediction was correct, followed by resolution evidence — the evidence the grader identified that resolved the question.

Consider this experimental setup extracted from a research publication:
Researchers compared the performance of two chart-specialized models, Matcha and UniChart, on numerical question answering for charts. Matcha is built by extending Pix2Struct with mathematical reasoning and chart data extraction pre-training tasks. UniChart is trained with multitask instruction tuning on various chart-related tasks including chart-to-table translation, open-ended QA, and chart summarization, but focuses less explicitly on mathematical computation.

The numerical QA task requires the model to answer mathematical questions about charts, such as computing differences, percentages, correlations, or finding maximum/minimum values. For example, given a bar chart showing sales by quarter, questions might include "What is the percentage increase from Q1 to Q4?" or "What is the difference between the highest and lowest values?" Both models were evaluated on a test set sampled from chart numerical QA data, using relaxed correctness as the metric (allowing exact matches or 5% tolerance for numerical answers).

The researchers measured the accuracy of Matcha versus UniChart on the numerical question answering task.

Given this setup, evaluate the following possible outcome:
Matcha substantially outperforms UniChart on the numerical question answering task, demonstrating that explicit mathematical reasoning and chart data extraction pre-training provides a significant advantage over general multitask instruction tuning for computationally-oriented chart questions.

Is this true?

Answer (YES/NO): YES